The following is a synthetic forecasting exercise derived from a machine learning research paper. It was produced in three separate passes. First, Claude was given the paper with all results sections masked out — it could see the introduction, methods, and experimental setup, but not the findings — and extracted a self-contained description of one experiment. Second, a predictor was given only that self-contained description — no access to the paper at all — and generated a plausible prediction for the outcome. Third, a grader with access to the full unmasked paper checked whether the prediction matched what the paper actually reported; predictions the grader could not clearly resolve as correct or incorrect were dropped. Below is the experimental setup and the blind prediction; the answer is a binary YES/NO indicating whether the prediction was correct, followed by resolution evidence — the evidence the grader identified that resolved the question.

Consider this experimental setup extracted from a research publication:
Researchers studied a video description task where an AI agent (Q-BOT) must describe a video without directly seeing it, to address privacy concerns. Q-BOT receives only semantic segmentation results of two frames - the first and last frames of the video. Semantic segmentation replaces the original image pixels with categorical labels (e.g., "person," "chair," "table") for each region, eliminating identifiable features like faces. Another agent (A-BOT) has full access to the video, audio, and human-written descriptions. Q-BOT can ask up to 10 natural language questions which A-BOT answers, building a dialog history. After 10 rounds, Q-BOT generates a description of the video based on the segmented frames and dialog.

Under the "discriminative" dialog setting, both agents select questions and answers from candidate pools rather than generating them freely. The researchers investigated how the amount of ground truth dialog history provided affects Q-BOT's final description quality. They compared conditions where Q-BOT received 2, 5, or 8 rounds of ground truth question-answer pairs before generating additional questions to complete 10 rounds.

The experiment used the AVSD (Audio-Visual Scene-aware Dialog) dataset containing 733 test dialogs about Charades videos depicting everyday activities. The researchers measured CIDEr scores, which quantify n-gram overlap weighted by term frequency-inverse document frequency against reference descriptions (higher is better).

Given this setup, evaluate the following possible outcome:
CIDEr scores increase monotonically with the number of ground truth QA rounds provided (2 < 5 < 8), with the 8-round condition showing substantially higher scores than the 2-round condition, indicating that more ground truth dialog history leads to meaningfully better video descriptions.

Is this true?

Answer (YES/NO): YES